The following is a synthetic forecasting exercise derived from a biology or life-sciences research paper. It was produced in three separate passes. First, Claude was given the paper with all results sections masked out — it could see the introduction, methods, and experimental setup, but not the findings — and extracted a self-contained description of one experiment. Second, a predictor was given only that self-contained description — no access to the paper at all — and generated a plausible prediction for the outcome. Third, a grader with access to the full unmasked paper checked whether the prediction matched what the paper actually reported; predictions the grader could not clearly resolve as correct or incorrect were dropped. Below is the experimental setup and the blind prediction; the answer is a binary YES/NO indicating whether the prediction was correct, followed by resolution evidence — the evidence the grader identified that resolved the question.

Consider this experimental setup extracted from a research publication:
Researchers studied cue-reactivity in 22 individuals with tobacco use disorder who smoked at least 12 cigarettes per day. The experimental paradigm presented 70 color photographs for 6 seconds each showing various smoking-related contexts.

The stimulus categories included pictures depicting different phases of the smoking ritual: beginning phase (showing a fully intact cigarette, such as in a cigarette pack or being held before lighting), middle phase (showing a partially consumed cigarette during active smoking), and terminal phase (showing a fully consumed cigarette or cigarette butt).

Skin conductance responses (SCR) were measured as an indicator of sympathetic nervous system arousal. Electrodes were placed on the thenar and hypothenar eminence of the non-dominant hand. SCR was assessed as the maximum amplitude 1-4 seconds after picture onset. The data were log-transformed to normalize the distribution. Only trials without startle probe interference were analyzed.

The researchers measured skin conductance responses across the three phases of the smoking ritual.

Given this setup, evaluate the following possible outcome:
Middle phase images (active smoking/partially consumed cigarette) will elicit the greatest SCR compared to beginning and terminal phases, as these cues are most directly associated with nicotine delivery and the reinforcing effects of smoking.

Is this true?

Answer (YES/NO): NO